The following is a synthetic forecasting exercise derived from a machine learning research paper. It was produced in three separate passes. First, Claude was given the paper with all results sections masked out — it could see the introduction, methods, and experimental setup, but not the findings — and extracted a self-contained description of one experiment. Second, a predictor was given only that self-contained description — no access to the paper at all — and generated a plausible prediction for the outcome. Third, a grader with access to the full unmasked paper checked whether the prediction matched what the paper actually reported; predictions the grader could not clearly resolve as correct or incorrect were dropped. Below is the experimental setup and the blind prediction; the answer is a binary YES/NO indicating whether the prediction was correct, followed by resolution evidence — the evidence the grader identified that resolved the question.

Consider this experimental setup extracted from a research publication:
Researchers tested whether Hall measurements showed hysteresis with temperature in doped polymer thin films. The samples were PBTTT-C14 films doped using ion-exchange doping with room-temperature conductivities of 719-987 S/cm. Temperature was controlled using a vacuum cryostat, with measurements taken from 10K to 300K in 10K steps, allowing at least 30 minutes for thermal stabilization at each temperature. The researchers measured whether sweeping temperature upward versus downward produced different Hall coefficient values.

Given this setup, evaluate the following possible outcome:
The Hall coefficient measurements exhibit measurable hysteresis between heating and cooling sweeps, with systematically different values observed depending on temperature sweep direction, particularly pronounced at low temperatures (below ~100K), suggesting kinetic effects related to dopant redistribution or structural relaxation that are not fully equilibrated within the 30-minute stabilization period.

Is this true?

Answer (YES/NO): NO